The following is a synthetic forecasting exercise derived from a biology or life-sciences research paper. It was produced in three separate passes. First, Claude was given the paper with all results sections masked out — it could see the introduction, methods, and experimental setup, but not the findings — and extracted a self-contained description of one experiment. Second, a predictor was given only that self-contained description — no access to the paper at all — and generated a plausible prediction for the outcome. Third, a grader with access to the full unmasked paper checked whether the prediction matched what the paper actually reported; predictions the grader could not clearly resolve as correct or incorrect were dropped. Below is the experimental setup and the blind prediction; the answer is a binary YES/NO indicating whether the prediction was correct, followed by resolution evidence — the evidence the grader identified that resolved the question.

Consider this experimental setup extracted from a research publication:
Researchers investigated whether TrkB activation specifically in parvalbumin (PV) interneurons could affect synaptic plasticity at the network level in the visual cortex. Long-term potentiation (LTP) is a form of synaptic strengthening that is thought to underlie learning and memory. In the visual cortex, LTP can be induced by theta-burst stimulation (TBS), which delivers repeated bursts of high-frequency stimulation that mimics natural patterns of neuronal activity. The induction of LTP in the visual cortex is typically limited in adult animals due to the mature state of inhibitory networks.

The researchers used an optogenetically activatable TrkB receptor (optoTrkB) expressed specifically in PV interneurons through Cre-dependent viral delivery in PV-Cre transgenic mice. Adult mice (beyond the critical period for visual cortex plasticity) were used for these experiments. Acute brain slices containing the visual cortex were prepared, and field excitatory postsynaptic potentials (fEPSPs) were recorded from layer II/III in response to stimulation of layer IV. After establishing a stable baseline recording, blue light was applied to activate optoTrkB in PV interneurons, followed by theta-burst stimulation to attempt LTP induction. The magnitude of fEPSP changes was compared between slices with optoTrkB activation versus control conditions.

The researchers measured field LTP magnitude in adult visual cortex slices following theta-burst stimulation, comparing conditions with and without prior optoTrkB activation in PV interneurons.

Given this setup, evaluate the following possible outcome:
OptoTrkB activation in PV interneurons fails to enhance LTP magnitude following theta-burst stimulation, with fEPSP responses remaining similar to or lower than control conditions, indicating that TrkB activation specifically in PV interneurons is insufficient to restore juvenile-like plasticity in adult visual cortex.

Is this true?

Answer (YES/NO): NO